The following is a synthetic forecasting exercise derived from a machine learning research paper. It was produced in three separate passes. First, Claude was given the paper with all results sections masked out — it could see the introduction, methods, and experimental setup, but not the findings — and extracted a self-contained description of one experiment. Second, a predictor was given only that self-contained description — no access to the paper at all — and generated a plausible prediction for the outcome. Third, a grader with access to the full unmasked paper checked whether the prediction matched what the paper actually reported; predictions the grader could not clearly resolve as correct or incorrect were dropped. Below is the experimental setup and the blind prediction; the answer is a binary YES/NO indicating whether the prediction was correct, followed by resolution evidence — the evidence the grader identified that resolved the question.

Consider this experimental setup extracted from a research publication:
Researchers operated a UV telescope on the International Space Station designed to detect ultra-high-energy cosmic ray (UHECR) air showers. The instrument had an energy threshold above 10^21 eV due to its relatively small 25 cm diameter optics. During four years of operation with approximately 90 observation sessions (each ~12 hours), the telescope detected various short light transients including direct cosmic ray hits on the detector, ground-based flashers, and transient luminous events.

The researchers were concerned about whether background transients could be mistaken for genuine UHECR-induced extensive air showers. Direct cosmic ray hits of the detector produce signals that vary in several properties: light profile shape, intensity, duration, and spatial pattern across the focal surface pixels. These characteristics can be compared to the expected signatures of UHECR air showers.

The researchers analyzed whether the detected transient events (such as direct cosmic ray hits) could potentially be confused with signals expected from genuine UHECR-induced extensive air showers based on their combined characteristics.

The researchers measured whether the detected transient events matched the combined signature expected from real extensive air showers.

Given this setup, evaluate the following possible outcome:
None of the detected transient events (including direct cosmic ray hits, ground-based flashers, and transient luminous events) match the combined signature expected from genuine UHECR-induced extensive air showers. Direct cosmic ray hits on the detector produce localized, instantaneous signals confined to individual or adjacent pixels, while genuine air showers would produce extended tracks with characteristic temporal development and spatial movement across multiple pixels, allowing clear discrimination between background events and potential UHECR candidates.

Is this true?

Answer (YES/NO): YES